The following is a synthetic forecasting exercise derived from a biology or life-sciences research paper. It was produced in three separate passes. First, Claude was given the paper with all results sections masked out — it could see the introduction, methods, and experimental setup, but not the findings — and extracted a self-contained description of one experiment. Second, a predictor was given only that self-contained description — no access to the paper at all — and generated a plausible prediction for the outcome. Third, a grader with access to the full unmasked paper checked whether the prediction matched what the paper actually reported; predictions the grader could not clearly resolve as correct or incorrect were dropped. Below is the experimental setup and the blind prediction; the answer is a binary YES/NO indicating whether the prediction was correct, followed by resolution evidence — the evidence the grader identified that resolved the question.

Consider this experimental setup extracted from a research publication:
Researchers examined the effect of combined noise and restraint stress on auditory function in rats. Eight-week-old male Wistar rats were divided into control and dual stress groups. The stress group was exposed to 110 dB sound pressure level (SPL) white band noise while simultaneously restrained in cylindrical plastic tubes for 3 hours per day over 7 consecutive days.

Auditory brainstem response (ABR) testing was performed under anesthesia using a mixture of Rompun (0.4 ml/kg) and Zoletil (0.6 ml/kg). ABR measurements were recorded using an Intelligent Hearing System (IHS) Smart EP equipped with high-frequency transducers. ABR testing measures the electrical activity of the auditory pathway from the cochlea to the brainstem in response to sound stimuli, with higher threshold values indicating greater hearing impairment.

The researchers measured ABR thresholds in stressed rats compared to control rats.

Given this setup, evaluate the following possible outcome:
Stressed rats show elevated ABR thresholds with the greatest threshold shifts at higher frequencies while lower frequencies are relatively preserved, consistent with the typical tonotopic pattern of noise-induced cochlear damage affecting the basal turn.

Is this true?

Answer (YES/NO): NO